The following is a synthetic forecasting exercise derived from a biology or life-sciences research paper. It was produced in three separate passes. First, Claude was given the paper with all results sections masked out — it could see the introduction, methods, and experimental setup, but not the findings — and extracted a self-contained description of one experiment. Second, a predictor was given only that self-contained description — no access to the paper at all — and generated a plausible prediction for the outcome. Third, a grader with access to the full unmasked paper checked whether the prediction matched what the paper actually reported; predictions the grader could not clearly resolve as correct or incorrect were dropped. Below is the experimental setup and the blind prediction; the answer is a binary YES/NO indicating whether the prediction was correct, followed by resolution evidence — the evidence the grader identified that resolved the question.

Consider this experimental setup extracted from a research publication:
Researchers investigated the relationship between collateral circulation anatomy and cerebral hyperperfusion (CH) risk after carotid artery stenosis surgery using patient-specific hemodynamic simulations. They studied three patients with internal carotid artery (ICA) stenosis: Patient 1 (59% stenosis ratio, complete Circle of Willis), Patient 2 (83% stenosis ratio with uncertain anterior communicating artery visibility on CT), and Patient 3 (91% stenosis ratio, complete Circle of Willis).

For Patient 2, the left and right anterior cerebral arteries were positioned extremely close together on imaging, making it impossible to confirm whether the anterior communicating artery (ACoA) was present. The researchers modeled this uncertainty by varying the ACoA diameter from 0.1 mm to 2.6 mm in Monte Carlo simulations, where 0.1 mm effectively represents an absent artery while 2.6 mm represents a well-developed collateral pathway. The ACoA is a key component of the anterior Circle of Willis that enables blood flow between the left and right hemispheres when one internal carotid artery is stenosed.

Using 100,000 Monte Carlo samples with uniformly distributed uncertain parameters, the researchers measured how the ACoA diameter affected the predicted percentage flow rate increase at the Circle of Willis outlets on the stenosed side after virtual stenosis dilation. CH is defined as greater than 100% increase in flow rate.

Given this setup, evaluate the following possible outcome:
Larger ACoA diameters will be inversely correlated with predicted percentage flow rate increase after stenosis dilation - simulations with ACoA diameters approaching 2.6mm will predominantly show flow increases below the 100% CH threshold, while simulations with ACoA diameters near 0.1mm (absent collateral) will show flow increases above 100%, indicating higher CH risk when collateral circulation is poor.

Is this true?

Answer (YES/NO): YES